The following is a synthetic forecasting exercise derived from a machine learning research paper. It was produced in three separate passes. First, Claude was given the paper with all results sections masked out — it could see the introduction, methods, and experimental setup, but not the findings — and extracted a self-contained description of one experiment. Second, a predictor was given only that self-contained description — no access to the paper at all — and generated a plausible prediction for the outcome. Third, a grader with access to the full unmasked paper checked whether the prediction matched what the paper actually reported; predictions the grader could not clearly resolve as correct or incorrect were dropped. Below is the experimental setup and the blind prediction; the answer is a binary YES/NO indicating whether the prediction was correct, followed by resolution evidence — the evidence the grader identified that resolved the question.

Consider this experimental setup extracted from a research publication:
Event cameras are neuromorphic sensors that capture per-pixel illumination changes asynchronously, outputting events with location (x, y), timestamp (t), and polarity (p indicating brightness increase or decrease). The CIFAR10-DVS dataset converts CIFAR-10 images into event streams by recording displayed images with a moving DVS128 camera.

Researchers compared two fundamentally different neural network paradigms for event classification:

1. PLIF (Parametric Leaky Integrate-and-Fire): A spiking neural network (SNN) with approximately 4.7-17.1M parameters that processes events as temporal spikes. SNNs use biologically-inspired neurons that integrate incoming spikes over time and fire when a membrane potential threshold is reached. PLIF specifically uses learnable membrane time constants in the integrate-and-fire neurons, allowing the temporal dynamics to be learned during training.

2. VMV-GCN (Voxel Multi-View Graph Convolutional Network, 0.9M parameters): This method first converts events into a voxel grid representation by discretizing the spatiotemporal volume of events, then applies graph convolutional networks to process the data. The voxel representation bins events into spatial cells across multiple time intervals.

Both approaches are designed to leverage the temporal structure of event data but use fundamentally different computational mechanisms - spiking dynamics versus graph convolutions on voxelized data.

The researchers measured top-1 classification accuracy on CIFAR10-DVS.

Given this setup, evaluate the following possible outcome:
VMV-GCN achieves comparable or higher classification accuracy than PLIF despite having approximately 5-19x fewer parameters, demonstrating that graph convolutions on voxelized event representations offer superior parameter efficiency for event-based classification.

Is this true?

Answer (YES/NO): NO